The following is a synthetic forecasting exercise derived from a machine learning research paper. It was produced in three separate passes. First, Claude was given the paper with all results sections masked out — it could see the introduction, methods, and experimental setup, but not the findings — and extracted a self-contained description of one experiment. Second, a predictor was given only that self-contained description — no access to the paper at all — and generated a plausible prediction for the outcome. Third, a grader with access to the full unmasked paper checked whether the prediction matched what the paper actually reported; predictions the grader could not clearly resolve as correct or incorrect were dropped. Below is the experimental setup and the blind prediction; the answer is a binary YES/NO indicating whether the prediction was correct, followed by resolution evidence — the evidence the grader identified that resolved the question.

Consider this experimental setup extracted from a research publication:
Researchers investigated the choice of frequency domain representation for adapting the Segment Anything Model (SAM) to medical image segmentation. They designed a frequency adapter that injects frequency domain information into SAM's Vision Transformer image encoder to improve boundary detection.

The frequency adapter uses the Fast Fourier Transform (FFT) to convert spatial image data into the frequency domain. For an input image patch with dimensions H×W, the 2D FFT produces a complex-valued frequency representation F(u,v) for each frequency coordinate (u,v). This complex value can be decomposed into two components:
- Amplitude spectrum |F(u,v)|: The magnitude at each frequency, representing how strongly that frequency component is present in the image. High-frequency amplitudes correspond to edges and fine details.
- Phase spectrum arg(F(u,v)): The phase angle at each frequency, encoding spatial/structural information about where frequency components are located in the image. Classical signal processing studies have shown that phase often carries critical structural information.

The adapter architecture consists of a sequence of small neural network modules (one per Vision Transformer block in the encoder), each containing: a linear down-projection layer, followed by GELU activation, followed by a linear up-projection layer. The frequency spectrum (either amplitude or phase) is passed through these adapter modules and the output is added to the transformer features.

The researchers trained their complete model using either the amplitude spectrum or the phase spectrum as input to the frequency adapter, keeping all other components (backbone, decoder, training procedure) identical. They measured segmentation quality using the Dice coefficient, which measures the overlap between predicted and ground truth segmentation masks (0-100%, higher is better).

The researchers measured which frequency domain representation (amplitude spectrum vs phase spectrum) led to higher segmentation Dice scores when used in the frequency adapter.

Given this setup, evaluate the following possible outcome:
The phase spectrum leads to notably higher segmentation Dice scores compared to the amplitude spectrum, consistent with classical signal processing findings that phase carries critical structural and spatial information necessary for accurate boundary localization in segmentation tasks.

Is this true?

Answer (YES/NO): NO